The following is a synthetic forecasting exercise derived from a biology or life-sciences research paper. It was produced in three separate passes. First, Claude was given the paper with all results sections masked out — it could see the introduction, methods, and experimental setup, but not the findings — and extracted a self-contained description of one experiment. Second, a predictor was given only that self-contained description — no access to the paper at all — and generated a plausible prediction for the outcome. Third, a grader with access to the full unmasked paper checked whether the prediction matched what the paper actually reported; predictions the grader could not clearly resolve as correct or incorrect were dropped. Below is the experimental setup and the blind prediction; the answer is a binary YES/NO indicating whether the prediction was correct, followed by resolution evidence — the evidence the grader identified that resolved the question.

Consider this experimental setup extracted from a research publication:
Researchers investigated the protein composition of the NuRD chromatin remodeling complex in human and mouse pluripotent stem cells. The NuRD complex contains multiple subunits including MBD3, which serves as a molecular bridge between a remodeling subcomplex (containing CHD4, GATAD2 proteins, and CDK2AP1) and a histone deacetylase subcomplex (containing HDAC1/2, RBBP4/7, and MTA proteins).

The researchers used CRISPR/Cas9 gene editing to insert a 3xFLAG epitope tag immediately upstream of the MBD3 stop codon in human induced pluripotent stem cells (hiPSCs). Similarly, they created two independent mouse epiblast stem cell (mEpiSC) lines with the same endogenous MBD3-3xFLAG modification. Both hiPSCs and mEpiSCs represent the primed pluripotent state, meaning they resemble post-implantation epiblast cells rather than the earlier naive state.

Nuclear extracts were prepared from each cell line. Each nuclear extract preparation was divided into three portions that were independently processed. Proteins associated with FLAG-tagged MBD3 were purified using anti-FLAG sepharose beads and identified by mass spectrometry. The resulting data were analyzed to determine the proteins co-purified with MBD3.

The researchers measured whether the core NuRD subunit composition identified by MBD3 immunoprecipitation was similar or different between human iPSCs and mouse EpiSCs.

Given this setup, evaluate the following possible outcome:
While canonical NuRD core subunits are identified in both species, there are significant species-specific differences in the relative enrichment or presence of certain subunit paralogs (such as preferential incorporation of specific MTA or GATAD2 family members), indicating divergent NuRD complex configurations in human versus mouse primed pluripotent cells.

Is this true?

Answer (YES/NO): NO